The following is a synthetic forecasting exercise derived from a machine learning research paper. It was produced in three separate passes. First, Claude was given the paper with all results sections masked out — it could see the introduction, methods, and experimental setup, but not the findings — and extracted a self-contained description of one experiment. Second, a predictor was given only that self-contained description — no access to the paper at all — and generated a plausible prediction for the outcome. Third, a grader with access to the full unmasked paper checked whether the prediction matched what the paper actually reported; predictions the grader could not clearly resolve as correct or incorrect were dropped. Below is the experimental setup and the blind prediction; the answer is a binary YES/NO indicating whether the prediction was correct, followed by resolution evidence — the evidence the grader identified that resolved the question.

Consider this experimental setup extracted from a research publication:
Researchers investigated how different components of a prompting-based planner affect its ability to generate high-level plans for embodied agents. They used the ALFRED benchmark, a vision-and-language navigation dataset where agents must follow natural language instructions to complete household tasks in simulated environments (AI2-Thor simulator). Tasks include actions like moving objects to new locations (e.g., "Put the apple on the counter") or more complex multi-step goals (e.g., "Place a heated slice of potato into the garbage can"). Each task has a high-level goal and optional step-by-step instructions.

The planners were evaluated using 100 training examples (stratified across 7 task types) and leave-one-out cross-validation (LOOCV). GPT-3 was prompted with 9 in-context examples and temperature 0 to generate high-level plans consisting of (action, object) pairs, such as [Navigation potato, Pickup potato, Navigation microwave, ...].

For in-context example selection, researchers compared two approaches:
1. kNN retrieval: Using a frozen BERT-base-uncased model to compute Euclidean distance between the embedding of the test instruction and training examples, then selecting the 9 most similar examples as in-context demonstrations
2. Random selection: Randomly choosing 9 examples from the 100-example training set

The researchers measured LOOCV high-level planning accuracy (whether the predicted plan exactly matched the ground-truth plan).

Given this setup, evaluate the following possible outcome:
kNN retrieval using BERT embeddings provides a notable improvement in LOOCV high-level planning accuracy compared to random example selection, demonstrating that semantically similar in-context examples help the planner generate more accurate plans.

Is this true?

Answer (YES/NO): YES